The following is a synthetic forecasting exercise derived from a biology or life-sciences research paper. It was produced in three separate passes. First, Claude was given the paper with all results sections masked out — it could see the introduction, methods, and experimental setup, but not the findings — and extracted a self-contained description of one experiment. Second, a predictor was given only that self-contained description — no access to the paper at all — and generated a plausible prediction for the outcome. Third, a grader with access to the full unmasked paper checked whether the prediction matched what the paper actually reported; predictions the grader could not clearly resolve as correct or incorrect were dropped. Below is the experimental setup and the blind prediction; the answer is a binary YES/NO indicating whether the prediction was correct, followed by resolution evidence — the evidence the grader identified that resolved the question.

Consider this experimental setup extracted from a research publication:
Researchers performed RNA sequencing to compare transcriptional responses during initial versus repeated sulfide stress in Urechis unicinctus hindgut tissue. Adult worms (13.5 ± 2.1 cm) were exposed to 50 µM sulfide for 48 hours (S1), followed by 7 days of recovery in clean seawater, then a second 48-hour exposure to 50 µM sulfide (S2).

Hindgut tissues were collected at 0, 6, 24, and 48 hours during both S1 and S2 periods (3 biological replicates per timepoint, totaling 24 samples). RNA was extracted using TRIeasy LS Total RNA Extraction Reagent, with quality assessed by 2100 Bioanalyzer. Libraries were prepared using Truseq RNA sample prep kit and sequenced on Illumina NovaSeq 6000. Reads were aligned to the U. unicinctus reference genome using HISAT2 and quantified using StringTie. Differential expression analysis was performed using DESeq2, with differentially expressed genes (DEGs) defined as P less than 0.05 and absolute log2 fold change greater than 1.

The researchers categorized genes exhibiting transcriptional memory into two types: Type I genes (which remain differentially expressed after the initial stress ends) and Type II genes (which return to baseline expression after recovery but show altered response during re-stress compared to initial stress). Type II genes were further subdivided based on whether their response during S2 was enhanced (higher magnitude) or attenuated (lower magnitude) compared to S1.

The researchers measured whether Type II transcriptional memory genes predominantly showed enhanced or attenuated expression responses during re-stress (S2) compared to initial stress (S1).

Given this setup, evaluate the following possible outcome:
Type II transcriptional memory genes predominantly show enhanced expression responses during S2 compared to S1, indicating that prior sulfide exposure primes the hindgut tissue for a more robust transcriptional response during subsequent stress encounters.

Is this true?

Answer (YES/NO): YES